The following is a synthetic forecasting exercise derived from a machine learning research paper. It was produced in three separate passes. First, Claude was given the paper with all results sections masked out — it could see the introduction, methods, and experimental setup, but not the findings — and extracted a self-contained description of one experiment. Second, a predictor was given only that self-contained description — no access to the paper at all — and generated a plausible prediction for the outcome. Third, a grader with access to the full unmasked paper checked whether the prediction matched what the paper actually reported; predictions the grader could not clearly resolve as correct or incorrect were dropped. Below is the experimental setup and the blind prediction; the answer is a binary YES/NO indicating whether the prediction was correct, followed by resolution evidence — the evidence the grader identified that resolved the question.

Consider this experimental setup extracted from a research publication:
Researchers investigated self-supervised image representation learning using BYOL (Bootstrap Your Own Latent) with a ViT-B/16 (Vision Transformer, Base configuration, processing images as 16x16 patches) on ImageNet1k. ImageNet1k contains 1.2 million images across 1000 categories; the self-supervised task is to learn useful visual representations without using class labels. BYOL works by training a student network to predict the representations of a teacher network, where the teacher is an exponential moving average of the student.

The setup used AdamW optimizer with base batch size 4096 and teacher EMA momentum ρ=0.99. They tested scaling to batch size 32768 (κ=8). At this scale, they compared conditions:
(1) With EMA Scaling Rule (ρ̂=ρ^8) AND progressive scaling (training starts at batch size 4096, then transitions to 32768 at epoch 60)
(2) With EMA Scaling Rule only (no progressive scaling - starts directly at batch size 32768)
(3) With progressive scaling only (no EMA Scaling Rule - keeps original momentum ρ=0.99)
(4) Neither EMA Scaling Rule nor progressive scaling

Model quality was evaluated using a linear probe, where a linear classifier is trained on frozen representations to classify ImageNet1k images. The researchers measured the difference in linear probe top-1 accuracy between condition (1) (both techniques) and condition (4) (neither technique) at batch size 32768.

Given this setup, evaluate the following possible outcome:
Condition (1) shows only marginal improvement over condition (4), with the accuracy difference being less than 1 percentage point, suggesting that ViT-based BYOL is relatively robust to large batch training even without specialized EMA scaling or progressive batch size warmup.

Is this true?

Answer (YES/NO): NO